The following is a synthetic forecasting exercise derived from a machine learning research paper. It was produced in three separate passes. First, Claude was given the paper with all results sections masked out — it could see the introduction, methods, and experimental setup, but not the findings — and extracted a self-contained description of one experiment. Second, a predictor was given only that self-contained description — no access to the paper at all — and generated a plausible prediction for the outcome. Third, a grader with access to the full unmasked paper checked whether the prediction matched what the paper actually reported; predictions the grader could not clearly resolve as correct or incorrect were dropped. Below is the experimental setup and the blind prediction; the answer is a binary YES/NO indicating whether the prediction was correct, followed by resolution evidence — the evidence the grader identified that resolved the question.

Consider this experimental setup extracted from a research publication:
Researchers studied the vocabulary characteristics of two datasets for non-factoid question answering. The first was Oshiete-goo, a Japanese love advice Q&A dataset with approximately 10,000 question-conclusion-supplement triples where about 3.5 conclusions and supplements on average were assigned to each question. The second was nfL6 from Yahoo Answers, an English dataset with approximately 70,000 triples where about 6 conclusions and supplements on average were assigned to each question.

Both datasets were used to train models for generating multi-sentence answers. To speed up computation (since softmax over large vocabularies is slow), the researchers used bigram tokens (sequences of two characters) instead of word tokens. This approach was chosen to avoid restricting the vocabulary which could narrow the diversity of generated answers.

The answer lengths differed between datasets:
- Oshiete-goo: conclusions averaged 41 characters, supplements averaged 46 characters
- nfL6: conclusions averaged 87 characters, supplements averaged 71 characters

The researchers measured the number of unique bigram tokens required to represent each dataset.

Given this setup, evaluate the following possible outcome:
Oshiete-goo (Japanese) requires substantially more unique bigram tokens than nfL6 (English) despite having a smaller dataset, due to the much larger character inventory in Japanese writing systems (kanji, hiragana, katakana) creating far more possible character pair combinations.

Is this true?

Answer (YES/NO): NO